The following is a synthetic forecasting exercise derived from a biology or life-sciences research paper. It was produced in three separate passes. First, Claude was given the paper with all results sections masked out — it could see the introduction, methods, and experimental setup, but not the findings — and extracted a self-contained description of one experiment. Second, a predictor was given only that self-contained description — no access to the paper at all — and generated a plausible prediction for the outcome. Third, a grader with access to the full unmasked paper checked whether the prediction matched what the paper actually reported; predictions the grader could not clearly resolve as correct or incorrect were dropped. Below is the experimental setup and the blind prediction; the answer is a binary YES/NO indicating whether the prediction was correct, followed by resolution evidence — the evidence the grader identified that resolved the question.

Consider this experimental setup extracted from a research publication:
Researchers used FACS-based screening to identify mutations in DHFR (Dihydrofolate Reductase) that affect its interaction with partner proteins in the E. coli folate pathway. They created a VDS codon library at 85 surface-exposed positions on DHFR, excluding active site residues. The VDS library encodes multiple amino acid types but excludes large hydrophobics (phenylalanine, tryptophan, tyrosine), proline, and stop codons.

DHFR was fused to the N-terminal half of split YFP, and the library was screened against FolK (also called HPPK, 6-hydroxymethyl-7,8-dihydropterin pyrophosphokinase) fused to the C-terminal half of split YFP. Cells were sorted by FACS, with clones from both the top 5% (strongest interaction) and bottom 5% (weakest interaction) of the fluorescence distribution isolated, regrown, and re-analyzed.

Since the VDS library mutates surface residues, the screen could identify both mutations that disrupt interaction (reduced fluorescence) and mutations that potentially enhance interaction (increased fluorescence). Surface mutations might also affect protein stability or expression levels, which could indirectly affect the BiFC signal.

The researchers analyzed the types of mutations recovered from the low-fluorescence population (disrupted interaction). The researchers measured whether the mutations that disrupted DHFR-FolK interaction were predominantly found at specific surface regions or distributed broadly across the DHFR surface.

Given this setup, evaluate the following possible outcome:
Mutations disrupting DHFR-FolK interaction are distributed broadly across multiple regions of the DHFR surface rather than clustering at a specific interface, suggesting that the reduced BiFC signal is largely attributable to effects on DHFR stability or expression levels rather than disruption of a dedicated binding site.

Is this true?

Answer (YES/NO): NO